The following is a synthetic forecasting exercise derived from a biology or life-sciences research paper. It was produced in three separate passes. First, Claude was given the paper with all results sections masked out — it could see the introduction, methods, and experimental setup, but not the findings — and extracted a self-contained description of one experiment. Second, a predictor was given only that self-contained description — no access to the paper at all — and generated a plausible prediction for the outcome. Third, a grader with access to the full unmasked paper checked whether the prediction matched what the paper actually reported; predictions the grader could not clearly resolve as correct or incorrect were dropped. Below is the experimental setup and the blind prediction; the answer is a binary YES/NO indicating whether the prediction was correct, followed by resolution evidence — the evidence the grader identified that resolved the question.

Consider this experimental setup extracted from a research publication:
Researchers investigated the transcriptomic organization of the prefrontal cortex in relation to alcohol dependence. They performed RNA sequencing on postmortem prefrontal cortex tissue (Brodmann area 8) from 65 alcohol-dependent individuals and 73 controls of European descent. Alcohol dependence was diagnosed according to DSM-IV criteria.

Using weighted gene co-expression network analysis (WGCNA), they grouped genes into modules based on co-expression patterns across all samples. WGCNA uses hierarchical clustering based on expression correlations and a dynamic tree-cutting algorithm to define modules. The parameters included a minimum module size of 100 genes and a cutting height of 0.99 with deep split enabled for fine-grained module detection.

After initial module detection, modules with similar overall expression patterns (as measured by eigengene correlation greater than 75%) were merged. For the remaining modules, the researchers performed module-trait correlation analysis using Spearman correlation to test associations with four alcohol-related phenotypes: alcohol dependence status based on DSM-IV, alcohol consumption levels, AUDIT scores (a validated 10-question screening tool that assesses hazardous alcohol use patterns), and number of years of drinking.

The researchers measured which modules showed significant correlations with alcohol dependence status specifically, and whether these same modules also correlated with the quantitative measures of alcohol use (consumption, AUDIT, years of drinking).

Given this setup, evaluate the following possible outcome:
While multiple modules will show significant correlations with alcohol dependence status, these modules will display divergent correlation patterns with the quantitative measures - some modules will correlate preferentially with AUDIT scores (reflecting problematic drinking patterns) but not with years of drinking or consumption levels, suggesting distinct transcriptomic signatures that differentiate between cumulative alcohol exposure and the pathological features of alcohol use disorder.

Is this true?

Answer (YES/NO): NO